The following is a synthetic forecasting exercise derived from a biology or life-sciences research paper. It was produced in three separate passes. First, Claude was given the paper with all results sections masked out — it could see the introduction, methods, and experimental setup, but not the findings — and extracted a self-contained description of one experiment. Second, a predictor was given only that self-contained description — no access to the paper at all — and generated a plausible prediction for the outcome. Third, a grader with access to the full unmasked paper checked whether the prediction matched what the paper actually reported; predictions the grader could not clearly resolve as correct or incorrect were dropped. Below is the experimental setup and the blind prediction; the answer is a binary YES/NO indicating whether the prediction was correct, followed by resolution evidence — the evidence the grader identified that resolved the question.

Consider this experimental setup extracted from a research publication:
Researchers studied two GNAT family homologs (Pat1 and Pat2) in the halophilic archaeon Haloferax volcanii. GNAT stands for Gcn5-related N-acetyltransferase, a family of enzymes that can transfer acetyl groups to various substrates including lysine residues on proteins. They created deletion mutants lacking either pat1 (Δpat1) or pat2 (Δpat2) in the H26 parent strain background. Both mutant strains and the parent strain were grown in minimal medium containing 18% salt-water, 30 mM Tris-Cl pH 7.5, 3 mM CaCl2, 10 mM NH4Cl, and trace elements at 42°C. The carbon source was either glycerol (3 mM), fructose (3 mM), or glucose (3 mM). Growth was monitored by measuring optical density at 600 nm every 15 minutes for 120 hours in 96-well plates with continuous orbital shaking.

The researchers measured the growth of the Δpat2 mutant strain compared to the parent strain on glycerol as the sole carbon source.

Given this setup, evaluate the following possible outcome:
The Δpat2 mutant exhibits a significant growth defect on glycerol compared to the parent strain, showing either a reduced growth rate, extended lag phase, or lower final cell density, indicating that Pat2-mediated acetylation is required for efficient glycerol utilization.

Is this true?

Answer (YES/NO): YES